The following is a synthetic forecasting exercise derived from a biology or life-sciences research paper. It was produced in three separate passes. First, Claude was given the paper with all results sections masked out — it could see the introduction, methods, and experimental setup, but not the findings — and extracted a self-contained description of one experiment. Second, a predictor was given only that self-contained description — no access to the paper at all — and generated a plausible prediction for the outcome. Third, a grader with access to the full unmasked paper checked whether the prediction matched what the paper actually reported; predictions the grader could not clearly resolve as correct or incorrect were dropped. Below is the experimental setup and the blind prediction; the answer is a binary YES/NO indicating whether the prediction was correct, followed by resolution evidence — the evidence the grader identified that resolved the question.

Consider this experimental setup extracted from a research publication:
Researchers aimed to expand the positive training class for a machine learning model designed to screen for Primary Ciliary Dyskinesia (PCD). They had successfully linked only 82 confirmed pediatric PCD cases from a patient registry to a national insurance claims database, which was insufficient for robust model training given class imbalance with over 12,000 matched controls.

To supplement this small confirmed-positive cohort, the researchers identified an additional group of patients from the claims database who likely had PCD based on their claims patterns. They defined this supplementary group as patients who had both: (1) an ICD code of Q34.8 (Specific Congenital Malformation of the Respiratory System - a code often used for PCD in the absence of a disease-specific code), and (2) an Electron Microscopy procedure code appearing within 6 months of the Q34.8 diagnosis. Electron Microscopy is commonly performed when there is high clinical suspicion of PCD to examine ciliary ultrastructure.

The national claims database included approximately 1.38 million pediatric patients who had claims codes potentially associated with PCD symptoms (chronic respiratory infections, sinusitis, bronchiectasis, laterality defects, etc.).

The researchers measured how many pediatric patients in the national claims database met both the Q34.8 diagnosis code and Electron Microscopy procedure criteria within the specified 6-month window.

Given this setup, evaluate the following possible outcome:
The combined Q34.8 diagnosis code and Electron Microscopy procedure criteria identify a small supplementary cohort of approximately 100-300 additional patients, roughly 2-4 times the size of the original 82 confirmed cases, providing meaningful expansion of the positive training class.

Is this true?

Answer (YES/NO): NO